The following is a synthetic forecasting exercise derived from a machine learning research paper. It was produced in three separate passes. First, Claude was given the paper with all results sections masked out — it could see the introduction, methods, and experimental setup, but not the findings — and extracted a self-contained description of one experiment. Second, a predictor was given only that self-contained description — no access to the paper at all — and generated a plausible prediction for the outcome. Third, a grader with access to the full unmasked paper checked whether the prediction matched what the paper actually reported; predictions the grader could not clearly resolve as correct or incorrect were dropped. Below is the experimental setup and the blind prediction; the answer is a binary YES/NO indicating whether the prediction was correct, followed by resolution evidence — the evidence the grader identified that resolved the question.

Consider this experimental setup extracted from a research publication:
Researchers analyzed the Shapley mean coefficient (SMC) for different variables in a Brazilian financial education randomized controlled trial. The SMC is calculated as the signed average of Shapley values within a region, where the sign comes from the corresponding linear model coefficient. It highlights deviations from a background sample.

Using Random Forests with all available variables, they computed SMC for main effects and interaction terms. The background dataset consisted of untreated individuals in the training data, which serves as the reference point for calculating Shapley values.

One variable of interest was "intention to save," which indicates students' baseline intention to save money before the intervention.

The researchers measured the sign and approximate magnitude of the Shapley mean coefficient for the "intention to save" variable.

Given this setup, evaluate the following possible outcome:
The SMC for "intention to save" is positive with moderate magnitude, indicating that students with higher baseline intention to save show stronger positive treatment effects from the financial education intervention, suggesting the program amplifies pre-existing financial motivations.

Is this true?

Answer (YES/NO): NO